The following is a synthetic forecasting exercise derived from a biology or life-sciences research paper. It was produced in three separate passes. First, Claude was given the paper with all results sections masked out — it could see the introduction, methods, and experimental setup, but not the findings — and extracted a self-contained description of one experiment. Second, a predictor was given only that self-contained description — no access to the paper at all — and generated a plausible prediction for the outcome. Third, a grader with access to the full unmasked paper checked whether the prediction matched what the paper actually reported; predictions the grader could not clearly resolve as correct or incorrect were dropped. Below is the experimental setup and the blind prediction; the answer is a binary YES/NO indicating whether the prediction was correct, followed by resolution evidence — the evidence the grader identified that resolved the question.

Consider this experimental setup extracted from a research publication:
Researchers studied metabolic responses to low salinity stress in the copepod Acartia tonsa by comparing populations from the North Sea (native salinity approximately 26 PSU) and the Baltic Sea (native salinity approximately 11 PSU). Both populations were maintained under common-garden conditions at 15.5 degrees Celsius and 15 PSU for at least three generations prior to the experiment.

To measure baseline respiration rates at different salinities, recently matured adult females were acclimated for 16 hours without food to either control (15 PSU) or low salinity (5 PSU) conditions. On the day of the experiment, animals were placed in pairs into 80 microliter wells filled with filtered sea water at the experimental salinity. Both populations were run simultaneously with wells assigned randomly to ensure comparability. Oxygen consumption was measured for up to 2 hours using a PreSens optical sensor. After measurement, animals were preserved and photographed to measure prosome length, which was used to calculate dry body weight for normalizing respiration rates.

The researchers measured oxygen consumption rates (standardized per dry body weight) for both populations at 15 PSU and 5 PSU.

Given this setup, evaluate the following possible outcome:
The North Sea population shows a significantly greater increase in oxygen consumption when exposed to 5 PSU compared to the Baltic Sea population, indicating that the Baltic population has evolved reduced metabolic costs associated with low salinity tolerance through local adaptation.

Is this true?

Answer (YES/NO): NO